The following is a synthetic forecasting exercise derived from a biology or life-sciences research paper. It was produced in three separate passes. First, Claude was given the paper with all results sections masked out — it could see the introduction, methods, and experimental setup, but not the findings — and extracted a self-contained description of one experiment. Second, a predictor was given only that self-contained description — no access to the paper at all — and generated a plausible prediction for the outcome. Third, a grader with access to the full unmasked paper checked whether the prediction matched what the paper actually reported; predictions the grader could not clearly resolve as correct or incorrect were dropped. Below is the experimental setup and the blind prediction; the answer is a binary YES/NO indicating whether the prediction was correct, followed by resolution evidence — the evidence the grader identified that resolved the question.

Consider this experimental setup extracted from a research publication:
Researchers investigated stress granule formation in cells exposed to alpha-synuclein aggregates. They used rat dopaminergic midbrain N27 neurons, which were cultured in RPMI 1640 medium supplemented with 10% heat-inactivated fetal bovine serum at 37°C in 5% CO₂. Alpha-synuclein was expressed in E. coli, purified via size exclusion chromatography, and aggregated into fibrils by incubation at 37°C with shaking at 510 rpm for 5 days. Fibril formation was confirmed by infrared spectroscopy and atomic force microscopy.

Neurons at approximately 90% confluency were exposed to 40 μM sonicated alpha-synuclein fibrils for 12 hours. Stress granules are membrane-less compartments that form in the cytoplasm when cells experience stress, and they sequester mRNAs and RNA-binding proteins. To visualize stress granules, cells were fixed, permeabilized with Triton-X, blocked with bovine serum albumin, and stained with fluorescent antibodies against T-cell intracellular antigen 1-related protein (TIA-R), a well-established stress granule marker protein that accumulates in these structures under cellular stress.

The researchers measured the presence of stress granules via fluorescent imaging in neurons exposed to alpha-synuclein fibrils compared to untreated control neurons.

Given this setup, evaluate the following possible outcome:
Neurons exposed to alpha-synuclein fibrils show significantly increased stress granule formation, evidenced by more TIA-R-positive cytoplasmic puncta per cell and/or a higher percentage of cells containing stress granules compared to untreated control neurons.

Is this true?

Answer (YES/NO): YES